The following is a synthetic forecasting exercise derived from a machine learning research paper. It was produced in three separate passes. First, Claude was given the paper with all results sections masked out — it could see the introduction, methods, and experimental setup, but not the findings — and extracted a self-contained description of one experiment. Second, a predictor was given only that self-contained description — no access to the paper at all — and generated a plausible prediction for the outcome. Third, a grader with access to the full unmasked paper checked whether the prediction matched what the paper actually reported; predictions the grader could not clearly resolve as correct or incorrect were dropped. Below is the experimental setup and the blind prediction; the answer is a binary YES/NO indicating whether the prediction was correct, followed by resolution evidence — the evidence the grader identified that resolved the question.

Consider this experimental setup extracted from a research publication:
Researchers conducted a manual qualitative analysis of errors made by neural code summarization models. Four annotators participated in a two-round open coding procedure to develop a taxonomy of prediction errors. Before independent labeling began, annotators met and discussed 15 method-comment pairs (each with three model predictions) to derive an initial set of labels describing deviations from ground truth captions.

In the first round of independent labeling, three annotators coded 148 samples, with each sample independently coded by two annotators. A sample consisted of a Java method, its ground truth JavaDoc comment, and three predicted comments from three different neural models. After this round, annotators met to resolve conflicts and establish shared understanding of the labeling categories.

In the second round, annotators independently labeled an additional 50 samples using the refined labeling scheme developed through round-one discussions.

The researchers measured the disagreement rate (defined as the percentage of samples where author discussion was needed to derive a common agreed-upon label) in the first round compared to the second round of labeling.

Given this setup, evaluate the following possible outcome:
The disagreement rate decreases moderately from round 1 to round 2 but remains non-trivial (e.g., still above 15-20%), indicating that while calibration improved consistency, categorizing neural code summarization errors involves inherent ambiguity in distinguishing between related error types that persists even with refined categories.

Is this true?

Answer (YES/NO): NO